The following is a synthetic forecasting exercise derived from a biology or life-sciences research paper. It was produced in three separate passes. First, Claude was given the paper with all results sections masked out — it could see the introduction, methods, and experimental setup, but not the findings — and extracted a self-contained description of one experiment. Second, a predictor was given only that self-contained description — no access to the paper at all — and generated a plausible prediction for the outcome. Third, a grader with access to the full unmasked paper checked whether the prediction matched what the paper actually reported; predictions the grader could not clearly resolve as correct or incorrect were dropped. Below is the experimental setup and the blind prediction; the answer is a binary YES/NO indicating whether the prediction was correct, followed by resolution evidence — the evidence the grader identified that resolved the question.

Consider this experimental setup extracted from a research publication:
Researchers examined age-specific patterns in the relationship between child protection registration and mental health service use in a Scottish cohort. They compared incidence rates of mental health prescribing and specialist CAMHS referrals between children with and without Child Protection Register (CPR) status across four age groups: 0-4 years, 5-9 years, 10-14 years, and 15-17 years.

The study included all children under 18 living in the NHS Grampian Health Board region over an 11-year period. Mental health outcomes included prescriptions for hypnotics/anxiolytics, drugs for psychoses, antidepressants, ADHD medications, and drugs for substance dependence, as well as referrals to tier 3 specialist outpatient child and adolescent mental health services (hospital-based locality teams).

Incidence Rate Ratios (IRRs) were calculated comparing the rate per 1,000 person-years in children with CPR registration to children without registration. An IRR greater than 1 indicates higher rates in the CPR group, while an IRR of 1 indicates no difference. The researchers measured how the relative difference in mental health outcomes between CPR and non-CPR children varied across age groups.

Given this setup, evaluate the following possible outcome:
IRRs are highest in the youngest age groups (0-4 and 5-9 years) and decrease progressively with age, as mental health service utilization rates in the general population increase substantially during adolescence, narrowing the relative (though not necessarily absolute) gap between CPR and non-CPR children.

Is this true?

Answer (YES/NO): YES